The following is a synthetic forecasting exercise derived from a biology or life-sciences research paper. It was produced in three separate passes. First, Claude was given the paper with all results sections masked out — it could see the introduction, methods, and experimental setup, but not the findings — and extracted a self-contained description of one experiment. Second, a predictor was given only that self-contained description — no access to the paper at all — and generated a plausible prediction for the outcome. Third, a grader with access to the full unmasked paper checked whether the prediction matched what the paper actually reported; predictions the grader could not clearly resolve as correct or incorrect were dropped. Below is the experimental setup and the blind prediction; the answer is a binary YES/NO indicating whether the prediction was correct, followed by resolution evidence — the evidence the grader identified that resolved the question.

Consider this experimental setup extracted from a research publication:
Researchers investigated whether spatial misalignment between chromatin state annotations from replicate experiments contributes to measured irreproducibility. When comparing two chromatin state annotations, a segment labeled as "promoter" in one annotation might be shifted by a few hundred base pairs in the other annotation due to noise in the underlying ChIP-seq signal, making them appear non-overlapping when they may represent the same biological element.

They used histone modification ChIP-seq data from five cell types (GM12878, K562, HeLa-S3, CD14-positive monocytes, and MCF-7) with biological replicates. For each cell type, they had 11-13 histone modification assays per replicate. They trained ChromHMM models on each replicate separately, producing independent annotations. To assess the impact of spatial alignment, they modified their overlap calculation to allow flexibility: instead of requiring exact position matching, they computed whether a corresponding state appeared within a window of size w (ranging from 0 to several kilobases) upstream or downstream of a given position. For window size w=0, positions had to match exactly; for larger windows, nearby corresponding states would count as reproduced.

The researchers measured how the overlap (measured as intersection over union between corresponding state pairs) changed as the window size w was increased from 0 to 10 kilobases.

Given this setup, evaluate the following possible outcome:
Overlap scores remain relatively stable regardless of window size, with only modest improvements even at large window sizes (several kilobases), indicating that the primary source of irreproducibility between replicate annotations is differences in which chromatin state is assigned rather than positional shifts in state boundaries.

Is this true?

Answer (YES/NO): NO